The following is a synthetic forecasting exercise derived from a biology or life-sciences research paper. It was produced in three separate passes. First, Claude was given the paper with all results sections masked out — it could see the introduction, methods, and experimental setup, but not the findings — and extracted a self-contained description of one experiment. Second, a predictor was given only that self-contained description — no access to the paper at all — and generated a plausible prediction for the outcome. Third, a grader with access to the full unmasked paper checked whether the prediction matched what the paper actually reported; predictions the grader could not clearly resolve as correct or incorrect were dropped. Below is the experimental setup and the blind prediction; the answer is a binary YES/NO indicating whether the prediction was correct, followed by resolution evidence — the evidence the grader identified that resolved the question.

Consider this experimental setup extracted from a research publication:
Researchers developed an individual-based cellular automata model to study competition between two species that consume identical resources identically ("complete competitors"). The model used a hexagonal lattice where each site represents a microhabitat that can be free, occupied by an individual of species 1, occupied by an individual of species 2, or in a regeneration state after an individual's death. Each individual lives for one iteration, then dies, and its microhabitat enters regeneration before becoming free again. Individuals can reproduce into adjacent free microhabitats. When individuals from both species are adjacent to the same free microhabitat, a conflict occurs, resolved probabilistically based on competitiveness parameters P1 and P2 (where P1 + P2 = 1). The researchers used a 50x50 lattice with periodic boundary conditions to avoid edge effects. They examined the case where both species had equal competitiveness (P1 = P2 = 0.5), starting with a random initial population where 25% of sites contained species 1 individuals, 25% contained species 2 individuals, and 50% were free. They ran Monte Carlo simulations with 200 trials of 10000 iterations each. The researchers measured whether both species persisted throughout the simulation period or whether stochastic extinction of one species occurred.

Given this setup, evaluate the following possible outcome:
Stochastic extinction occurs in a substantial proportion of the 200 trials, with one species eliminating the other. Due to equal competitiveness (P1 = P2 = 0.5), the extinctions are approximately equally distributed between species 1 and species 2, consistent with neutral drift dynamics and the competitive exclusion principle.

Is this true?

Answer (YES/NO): NO